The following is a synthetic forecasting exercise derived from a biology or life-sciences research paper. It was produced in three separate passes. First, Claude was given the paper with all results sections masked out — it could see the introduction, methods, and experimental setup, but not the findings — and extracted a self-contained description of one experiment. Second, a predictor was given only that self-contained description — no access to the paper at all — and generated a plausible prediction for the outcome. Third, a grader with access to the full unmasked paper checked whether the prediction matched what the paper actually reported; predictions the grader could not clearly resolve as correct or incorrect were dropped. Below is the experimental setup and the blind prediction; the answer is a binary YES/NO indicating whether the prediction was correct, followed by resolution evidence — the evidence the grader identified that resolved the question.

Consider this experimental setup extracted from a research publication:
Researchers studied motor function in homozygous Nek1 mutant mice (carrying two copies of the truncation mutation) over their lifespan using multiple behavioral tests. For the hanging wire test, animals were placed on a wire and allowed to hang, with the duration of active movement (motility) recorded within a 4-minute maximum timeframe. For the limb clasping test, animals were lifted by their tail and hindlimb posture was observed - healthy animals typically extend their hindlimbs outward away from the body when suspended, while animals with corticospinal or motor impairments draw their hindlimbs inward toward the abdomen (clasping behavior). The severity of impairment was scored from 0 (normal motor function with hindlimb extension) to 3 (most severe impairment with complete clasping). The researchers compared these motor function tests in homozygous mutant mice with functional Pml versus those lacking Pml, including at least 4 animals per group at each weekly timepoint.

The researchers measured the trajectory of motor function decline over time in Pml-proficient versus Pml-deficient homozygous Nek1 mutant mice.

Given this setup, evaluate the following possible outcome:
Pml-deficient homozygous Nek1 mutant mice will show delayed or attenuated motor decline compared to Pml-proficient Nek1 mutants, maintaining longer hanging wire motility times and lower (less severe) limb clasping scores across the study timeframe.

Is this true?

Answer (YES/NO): NO